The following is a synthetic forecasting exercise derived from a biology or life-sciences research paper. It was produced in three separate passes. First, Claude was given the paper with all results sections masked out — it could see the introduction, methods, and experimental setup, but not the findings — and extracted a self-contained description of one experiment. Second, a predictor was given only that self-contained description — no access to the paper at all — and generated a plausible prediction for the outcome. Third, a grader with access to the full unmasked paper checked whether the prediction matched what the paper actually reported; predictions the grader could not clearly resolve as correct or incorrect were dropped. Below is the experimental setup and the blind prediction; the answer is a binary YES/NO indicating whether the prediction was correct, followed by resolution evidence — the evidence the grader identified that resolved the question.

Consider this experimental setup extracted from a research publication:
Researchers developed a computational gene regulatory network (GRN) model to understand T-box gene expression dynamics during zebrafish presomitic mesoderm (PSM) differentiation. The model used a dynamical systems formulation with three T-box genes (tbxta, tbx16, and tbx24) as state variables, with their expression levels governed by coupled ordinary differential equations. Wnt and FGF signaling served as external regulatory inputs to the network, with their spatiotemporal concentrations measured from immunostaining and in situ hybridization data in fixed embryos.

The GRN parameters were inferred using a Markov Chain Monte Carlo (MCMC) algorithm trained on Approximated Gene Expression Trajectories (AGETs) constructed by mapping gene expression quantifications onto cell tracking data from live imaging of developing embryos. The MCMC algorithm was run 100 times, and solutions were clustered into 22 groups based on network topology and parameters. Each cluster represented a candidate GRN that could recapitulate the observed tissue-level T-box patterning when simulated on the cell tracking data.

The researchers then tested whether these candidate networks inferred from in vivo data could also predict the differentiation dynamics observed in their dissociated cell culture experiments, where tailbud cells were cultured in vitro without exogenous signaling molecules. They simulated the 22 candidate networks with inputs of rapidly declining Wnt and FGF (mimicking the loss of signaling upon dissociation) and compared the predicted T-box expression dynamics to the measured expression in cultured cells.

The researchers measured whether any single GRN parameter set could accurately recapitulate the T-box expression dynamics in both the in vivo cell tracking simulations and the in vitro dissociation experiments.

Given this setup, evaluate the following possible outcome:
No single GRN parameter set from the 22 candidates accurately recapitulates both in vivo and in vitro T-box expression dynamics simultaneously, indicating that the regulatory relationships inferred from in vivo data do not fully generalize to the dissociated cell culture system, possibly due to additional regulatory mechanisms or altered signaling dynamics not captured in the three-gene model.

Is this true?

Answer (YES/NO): NO